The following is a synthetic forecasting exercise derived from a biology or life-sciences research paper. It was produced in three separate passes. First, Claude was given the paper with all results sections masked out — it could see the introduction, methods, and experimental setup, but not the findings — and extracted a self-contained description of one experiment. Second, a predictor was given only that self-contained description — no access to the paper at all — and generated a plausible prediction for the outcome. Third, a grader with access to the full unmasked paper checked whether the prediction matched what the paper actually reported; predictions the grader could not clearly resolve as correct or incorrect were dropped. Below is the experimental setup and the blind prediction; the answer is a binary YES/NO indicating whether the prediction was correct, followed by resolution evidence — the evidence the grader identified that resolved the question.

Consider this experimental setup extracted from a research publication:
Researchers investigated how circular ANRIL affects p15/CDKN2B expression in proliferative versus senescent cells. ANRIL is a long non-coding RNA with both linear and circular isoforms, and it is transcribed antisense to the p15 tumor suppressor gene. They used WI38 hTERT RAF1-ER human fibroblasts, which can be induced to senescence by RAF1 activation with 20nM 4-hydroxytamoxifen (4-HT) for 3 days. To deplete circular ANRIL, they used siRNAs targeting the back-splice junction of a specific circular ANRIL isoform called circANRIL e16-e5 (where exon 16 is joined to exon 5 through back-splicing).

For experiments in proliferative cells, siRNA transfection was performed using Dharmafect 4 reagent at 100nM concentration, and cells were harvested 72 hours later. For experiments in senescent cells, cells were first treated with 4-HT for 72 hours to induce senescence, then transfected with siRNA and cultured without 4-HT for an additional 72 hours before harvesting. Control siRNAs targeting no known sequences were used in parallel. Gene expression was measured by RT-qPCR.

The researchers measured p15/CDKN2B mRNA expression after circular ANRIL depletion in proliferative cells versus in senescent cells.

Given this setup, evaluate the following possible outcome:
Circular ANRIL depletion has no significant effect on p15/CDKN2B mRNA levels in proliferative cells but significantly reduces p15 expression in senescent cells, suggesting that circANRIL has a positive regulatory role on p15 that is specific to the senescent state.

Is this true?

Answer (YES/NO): NO